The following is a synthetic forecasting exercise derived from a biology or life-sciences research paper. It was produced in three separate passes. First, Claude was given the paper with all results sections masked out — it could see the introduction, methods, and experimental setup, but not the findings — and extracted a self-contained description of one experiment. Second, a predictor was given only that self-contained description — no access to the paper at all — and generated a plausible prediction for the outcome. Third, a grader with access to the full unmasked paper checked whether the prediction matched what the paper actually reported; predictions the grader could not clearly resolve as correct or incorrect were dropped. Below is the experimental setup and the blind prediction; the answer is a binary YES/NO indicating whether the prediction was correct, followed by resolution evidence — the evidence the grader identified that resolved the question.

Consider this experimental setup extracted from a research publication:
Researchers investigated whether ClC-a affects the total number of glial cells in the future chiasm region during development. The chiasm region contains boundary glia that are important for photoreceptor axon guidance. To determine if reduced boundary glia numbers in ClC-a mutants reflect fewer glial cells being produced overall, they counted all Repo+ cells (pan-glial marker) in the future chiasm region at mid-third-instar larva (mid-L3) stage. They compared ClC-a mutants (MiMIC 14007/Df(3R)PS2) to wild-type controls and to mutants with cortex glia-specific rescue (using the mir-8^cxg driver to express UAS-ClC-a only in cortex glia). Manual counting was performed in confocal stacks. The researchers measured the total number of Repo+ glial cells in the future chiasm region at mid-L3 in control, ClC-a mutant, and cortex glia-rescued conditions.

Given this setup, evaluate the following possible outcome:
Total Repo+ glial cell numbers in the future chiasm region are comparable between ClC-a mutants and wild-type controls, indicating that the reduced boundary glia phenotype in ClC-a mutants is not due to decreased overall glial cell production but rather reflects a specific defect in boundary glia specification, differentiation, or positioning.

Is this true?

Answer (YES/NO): NO